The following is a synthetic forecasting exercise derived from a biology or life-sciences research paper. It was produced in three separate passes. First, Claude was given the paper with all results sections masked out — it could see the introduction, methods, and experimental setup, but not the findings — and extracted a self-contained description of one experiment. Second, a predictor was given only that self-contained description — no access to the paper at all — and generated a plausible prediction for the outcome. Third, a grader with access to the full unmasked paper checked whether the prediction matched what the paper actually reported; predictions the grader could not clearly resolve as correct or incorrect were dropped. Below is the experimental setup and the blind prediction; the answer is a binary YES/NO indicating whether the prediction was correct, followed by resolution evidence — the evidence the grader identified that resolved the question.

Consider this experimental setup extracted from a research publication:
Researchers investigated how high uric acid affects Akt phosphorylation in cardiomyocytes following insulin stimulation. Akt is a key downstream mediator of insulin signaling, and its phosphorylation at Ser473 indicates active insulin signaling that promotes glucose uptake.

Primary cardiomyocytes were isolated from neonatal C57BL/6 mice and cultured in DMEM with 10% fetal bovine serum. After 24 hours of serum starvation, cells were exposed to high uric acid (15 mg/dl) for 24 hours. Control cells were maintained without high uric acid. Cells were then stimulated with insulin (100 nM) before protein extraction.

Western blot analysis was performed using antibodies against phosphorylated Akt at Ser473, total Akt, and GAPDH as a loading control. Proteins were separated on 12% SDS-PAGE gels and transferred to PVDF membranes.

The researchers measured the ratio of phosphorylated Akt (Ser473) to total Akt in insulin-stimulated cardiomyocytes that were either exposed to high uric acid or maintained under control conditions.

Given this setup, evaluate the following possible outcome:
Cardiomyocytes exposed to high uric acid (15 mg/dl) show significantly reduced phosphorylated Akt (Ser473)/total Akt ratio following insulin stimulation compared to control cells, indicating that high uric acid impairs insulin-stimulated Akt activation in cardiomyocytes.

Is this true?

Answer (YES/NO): YES